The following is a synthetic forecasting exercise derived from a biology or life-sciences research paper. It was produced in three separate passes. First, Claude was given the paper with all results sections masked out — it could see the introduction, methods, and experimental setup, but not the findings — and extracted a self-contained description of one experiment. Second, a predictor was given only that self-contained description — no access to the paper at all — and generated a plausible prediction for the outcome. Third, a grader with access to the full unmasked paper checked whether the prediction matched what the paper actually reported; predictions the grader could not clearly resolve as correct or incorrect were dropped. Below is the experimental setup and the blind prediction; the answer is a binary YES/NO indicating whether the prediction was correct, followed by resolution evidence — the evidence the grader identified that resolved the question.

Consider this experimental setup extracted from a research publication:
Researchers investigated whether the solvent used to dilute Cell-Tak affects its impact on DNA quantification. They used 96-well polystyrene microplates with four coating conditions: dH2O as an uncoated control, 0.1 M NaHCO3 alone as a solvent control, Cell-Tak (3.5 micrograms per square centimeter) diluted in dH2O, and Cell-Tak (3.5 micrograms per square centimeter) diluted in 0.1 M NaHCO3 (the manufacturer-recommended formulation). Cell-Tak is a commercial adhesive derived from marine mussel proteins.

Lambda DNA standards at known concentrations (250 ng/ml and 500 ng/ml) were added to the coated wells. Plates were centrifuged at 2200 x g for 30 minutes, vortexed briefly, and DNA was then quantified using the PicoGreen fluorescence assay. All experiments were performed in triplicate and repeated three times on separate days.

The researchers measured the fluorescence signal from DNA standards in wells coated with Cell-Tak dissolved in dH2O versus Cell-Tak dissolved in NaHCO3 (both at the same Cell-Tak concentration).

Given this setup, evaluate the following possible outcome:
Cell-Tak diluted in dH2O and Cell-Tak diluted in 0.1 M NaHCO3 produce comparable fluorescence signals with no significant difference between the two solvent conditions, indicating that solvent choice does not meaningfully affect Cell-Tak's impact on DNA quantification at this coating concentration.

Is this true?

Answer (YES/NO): NO